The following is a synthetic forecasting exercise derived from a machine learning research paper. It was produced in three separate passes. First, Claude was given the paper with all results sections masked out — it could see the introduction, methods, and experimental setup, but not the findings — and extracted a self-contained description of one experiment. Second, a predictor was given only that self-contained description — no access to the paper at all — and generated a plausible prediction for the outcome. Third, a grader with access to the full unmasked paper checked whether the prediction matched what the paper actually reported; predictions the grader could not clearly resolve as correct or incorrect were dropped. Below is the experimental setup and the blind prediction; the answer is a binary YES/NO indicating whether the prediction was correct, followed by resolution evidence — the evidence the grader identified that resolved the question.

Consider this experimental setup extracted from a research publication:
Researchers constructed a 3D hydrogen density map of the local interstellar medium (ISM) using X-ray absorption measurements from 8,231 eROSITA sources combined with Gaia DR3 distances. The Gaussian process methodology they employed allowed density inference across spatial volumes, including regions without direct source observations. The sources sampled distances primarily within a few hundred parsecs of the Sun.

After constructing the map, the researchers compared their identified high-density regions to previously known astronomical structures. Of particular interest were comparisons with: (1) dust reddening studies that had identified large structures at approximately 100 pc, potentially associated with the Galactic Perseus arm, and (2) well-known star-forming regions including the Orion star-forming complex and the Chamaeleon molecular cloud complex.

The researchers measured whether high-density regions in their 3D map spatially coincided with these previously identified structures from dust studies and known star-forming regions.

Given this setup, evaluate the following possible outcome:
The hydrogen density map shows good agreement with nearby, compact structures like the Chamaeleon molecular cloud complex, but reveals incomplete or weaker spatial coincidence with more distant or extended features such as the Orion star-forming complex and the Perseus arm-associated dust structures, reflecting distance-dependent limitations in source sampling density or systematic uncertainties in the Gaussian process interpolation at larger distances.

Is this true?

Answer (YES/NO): NO